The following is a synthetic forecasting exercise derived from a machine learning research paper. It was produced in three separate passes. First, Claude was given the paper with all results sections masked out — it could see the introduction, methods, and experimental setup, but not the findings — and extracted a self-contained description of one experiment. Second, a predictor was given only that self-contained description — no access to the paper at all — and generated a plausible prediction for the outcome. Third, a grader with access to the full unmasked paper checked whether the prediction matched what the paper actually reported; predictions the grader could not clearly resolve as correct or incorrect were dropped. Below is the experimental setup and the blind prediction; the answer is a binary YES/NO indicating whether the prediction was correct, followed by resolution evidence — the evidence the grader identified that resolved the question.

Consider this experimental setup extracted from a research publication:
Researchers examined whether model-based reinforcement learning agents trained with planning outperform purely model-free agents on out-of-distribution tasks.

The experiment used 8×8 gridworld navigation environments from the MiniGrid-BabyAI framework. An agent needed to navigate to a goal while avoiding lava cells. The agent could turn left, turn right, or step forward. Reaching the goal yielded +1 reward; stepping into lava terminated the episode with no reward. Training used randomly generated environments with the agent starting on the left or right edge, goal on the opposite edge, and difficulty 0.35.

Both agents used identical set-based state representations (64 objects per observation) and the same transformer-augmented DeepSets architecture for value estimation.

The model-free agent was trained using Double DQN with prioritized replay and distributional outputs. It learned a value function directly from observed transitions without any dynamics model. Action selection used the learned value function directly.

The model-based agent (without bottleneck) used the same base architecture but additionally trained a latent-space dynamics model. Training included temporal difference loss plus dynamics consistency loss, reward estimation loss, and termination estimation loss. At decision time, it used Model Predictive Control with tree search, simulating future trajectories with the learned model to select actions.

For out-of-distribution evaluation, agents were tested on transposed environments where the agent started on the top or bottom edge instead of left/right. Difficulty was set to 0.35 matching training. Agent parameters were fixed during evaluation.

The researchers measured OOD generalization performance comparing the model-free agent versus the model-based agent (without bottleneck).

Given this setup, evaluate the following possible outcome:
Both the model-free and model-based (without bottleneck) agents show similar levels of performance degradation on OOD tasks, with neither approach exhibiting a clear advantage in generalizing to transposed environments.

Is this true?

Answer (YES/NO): NO